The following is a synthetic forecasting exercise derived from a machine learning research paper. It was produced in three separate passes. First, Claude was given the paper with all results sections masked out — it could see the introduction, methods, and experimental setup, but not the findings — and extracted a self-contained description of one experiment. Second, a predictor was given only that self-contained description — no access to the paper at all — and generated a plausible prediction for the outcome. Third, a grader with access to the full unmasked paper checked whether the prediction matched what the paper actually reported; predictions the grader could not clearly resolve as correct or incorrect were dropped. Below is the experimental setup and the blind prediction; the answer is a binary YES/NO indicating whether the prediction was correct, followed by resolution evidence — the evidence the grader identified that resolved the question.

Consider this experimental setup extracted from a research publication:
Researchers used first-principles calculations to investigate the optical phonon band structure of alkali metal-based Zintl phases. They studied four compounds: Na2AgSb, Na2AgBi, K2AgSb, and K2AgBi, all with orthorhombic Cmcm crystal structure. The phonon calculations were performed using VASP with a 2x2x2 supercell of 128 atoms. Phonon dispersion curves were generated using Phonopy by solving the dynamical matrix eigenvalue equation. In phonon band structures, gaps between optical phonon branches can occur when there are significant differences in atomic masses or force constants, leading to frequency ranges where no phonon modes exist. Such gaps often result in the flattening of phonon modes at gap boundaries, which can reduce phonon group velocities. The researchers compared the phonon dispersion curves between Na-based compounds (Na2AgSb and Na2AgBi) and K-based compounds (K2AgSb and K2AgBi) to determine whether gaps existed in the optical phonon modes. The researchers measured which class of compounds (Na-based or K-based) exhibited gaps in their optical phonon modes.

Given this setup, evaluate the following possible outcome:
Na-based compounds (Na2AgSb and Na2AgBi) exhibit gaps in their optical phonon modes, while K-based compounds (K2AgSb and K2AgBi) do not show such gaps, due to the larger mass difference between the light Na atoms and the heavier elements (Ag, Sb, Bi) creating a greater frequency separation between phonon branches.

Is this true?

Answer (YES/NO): NO